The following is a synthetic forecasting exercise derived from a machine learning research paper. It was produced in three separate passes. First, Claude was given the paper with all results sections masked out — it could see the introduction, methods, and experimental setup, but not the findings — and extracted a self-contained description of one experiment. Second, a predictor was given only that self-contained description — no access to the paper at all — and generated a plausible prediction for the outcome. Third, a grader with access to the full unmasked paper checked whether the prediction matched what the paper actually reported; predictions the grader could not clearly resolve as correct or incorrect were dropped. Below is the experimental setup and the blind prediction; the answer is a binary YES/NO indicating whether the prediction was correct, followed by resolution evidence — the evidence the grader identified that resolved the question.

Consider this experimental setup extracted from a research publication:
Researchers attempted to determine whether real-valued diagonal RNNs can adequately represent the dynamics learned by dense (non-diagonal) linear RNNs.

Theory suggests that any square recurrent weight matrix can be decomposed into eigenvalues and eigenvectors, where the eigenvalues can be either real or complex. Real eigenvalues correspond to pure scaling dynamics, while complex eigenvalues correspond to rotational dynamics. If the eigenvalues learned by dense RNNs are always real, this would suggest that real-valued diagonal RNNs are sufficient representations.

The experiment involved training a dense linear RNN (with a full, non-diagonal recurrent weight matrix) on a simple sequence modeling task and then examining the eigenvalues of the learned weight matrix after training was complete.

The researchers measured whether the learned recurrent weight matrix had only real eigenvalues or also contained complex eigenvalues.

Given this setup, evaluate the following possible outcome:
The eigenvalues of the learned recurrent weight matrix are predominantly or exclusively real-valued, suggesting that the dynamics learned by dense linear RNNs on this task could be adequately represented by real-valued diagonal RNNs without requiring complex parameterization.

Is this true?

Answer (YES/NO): NO